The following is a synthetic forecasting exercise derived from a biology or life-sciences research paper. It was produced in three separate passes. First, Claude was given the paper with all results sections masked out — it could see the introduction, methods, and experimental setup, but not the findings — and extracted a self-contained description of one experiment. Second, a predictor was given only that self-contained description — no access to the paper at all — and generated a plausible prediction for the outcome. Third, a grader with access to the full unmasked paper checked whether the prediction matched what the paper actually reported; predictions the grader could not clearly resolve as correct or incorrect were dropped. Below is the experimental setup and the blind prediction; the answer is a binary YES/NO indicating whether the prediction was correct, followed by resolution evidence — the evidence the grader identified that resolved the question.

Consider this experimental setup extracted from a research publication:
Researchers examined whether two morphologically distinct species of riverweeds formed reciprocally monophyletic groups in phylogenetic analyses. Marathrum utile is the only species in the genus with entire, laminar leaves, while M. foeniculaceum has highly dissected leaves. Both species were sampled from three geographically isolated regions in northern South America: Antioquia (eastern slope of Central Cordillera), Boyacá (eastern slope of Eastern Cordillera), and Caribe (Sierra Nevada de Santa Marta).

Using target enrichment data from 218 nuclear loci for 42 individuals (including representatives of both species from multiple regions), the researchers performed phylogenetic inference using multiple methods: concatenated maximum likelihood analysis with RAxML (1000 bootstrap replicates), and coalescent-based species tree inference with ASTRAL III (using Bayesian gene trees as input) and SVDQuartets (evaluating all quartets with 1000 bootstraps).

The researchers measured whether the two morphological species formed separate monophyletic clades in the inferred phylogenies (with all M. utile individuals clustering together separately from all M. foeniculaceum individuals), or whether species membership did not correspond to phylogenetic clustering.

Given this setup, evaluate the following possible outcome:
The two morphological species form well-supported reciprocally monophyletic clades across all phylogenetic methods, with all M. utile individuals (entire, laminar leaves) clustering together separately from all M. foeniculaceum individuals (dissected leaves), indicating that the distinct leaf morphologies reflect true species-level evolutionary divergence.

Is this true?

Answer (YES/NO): NO